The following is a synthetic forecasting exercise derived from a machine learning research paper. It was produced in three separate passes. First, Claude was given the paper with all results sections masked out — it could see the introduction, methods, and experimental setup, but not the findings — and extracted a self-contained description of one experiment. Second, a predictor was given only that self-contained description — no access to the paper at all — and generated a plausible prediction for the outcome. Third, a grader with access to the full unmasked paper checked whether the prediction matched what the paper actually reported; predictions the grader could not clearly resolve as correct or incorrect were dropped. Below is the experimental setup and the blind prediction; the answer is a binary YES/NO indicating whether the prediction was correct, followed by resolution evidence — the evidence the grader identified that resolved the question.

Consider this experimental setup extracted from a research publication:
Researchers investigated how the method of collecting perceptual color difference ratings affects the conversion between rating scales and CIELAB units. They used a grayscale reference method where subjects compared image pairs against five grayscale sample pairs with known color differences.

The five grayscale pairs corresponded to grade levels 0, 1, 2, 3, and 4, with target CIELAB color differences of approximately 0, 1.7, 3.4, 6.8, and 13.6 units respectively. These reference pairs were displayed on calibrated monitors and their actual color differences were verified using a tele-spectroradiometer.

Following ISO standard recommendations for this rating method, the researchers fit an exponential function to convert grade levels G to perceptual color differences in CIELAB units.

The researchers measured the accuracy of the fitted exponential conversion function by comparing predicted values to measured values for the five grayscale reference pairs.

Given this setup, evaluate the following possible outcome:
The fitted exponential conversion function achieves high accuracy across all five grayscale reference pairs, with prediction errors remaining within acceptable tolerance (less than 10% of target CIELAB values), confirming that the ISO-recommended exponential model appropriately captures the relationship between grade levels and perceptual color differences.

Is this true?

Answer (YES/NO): NO